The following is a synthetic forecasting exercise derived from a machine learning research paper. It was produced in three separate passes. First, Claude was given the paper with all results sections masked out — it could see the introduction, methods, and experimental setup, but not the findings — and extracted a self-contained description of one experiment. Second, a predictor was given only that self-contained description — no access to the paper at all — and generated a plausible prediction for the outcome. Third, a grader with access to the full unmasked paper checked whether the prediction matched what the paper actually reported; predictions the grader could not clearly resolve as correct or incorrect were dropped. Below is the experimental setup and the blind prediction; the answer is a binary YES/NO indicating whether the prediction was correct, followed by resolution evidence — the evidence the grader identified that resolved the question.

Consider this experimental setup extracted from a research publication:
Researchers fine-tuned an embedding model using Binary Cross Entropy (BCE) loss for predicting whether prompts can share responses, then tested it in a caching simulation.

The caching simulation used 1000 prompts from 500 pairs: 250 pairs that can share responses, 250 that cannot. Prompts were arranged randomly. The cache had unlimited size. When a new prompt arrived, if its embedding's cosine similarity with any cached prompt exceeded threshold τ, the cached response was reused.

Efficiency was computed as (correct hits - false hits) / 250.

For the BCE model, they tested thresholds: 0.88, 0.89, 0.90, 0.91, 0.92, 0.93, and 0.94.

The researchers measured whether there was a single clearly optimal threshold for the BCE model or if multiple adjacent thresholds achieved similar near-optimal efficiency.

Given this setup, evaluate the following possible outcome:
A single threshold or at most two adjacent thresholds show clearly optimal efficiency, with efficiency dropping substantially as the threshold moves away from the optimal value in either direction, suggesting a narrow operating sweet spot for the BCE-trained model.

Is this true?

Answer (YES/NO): NO